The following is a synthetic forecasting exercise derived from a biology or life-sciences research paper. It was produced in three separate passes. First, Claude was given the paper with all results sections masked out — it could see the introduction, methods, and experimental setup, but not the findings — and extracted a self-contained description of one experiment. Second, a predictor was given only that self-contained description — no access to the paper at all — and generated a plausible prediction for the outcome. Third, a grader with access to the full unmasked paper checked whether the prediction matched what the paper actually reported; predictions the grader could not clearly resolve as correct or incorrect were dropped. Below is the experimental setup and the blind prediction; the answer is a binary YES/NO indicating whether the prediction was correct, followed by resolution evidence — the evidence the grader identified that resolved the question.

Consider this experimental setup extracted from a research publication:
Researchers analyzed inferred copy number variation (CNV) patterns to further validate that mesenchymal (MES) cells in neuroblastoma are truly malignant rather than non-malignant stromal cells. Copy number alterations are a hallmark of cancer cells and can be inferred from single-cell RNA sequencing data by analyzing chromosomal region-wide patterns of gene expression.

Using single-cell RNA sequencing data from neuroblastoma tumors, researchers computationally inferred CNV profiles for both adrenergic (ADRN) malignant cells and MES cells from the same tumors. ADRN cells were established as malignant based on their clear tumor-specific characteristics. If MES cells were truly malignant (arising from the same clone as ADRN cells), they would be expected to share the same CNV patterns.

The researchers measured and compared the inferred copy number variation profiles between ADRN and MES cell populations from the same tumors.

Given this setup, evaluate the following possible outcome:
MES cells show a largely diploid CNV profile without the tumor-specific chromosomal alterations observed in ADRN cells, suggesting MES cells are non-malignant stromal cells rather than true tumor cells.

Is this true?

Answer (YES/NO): NO